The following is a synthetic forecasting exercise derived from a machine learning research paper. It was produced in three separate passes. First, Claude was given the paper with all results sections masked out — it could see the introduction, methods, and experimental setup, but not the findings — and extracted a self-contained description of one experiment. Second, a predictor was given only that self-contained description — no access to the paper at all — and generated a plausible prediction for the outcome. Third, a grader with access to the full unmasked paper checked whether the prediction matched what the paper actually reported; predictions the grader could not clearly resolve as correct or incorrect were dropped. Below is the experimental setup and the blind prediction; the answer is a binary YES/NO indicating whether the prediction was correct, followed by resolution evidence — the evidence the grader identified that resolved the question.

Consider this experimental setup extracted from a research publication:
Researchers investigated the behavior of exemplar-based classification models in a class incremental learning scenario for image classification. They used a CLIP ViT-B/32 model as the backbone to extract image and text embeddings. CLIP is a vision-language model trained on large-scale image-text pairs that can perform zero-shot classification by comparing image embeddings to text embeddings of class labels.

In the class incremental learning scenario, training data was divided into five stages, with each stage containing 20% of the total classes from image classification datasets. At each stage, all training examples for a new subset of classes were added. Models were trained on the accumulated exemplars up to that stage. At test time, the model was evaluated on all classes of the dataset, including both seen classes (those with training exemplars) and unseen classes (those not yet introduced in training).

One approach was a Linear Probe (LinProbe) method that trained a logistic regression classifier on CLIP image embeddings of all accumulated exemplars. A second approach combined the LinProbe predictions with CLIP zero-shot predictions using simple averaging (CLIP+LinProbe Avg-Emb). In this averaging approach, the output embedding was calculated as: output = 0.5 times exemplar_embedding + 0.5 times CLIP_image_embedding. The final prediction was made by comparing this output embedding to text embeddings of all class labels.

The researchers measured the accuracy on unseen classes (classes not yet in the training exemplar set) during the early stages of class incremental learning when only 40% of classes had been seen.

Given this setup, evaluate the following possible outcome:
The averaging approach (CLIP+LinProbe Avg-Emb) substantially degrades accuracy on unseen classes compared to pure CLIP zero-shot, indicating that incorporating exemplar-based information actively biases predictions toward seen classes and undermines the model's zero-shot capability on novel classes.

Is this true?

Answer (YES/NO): YES